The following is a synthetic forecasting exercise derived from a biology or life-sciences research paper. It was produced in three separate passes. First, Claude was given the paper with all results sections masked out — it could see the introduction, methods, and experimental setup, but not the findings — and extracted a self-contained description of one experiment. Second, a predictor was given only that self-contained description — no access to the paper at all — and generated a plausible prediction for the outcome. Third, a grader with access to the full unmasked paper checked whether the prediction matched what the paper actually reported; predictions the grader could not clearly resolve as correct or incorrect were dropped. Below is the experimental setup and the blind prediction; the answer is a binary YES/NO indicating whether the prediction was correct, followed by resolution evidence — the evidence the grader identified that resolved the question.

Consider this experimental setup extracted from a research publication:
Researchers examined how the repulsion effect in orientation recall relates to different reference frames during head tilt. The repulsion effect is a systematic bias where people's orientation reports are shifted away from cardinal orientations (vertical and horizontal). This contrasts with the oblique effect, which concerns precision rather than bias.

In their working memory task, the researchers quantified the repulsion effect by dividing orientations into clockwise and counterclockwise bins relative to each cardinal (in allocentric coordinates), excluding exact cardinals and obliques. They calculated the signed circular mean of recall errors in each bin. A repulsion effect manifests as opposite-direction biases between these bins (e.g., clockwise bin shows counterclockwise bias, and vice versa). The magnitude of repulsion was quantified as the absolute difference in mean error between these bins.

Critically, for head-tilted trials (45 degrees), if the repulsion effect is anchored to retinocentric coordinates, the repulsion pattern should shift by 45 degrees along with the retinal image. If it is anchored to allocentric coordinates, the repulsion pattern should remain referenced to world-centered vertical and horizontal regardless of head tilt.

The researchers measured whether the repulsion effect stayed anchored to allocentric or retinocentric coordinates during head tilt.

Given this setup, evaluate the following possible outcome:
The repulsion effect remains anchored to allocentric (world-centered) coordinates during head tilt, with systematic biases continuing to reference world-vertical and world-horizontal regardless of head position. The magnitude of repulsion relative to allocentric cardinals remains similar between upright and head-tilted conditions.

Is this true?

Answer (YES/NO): NO